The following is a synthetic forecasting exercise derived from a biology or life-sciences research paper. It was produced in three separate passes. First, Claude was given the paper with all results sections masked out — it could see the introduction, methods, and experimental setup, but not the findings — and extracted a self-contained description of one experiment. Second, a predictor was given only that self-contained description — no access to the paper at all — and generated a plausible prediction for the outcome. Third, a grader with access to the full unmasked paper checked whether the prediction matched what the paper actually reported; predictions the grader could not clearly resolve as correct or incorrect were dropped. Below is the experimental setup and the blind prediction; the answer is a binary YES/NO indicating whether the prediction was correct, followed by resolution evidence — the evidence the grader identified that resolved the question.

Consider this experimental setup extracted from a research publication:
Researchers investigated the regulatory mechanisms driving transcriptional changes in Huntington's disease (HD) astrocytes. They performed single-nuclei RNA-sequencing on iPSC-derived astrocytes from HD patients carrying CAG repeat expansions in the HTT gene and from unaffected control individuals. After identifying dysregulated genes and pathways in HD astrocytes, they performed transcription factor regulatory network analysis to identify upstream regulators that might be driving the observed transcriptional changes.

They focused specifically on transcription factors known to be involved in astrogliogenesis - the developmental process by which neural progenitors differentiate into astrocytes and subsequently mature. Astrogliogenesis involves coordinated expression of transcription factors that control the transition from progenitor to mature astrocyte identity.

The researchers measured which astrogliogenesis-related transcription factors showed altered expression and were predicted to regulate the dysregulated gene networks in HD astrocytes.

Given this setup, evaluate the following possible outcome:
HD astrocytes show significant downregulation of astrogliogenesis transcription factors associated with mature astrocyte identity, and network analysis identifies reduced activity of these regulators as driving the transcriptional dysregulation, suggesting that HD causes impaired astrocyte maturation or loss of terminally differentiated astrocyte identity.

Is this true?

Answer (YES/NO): YES